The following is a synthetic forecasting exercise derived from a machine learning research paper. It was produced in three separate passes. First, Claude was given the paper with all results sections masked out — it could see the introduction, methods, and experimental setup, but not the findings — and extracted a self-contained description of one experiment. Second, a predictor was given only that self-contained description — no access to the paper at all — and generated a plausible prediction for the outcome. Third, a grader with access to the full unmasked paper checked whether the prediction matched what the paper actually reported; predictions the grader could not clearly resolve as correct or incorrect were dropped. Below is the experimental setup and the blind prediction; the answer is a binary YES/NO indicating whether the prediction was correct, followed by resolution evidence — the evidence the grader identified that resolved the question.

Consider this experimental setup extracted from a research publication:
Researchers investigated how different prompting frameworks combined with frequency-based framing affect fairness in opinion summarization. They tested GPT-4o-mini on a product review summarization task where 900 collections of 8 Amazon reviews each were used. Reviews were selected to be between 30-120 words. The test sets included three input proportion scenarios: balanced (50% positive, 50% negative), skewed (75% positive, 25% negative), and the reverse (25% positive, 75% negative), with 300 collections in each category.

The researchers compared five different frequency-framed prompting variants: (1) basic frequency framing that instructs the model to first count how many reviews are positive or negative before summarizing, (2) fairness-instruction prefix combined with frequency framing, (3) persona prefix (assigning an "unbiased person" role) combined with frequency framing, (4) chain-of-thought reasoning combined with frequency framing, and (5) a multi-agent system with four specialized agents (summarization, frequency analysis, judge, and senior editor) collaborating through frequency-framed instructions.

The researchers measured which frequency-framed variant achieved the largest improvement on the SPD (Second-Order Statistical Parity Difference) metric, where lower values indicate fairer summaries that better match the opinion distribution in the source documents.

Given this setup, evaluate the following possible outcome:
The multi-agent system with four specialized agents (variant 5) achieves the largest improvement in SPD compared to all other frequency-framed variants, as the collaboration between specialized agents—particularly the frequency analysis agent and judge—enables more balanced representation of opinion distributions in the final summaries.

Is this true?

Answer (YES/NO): NO